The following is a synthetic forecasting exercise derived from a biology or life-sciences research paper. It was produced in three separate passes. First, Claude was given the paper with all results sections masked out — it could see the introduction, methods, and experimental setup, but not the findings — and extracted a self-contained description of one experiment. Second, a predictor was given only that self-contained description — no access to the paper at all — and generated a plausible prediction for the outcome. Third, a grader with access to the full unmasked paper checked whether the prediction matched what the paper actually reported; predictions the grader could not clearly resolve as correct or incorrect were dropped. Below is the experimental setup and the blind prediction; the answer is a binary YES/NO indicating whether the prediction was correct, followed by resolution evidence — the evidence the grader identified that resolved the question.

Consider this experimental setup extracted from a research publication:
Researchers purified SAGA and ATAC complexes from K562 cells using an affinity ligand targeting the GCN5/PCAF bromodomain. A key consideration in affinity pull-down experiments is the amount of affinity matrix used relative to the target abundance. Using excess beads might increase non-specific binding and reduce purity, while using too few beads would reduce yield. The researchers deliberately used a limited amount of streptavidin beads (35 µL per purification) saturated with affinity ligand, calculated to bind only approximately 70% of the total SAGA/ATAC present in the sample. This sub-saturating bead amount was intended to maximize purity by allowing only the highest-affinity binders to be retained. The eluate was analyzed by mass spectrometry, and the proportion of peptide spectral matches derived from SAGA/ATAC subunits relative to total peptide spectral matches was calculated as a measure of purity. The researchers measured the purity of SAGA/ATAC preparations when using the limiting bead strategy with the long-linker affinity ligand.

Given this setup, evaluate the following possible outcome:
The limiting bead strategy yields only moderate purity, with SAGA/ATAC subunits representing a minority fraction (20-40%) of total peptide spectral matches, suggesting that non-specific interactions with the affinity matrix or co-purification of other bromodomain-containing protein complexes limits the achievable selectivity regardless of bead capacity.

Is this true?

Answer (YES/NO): NO